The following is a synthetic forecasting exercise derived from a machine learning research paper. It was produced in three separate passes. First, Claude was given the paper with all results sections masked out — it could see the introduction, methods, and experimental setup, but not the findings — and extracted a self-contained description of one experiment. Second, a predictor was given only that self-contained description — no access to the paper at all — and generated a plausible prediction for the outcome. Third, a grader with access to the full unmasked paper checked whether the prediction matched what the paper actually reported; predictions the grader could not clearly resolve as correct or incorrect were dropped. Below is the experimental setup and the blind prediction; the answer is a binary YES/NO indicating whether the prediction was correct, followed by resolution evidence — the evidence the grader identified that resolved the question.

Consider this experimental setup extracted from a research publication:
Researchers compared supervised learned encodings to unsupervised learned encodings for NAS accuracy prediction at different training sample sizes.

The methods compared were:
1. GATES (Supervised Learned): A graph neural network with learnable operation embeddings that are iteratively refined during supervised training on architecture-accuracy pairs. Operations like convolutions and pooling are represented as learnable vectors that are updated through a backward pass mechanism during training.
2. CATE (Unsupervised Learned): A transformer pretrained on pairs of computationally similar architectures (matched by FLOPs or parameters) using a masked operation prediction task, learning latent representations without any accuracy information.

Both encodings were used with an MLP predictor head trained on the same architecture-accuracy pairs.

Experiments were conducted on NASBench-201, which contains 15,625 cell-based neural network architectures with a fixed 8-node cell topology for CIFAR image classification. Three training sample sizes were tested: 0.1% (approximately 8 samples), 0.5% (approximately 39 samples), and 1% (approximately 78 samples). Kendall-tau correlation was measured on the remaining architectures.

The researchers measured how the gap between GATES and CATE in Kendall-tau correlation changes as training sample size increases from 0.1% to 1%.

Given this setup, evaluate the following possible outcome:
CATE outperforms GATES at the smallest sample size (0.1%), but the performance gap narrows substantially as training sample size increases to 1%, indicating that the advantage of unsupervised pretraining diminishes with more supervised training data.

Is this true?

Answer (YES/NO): NO